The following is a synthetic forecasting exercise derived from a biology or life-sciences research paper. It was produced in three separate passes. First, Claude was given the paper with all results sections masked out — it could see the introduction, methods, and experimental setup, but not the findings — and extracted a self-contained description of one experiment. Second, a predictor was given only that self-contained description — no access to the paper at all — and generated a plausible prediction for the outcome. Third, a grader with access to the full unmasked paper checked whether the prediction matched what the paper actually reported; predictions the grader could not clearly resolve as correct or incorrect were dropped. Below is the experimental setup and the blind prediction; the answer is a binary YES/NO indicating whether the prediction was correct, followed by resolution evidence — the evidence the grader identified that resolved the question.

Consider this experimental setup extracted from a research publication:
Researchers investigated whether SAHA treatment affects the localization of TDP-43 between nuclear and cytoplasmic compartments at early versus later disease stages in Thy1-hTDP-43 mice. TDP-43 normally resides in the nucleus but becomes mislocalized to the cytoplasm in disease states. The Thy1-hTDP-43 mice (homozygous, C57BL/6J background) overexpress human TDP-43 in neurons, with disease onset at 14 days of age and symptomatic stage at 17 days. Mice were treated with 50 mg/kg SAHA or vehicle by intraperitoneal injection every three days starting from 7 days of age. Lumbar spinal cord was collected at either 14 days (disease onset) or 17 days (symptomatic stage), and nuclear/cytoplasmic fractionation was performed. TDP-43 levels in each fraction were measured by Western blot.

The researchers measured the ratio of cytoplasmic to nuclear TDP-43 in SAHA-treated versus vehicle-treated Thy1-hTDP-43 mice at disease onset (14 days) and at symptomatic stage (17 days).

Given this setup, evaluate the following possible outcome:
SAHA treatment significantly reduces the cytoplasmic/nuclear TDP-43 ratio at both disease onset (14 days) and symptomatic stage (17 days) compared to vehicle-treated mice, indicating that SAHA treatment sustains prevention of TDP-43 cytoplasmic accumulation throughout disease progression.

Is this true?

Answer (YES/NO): NO